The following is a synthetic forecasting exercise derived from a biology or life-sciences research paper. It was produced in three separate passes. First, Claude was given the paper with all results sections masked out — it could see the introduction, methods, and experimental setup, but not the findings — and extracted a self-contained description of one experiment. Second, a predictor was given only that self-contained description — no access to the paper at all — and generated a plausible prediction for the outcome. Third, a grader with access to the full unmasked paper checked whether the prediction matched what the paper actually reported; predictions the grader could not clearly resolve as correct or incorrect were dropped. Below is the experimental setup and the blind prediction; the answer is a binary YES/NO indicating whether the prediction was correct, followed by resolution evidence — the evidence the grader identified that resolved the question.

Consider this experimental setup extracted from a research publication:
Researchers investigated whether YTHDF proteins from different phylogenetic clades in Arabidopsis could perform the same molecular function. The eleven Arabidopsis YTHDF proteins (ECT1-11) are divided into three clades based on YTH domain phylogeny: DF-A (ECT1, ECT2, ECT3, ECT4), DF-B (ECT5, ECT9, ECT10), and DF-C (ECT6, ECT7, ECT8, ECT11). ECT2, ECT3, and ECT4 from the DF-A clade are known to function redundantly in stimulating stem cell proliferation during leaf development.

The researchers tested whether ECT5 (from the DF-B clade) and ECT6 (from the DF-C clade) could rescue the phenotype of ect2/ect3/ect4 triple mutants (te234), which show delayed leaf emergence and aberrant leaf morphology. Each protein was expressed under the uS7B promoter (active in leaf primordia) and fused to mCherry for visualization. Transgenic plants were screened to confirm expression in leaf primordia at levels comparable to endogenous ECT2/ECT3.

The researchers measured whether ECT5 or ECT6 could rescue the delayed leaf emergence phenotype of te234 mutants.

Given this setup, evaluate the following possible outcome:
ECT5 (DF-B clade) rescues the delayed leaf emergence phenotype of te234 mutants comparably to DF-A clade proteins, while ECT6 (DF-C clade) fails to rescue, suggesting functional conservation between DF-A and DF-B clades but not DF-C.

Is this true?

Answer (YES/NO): NO